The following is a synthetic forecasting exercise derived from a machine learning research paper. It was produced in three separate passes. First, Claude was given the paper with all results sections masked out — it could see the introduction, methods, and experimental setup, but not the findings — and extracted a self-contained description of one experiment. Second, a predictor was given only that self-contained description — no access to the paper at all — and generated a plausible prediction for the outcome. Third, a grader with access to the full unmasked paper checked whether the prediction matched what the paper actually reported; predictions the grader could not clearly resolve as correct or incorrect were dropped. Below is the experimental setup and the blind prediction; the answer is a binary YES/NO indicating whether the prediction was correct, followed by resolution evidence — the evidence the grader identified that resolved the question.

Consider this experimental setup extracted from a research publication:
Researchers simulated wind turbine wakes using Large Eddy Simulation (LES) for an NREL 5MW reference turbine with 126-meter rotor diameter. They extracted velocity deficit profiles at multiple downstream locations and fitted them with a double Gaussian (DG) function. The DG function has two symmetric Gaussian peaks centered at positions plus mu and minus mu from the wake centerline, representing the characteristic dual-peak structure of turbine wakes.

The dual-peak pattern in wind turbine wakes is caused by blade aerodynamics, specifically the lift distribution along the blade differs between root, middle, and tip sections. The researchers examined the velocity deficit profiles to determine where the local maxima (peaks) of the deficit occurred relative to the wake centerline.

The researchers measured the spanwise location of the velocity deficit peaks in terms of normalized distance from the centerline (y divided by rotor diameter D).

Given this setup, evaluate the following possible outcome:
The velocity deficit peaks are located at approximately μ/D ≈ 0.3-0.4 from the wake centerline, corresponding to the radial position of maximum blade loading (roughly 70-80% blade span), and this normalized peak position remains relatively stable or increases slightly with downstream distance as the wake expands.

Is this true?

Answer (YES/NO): NO